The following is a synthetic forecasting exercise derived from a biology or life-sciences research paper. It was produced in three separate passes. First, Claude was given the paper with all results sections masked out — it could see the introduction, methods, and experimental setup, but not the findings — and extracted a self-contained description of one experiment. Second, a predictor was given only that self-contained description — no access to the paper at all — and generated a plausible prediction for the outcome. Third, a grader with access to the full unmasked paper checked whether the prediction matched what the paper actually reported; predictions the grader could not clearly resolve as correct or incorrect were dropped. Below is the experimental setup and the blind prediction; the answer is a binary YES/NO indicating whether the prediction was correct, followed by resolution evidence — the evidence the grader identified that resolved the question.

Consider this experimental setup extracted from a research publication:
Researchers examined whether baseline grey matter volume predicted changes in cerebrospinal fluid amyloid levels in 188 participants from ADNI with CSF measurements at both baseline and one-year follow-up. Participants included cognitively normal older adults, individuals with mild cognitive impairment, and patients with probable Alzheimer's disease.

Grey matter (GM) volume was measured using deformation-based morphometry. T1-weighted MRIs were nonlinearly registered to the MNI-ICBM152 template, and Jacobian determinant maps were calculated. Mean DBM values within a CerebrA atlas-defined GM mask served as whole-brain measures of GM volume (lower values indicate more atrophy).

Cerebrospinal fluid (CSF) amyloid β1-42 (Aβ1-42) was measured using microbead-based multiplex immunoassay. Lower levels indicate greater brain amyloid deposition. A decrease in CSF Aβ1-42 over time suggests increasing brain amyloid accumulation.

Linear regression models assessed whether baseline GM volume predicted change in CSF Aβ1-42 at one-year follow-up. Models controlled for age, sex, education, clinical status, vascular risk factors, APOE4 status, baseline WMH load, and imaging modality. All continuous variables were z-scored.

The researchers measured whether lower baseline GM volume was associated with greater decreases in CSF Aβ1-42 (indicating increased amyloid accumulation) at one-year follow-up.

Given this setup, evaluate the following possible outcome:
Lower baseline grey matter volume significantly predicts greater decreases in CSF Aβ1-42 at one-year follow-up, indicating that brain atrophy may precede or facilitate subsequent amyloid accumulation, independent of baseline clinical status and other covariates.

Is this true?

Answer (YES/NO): NO